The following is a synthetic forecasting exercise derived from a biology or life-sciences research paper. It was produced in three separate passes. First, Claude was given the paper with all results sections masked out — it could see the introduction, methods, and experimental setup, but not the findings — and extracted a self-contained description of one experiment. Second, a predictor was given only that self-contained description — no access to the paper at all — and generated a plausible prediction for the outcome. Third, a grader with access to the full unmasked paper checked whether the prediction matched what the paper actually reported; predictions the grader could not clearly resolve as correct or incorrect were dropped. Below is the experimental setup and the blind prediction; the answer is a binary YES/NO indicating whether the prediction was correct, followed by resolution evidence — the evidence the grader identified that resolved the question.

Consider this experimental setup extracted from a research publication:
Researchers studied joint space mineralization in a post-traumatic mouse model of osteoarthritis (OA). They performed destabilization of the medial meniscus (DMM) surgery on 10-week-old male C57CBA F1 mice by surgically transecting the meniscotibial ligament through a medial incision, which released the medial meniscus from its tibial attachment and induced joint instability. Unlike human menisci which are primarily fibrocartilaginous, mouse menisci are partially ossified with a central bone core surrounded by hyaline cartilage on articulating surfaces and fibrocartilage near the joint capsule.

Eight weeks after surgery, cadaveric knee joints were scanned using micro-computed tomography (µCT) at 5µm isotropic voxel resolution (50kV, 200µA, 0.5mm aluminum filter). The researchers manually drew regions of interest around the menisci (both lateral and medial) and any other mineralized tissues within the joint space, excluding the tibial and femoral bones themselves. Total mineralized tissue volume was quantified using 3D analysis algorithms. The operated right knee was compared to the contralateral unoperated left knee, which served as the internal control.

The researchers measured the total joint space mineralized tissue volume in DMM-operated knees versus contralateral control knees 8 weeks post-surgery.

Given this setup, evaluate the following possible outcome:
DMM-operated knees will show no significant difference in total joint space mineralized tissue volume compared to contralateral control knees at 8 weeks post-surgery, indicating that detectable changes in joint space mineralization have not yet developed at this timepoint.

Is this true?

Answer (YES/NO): NO